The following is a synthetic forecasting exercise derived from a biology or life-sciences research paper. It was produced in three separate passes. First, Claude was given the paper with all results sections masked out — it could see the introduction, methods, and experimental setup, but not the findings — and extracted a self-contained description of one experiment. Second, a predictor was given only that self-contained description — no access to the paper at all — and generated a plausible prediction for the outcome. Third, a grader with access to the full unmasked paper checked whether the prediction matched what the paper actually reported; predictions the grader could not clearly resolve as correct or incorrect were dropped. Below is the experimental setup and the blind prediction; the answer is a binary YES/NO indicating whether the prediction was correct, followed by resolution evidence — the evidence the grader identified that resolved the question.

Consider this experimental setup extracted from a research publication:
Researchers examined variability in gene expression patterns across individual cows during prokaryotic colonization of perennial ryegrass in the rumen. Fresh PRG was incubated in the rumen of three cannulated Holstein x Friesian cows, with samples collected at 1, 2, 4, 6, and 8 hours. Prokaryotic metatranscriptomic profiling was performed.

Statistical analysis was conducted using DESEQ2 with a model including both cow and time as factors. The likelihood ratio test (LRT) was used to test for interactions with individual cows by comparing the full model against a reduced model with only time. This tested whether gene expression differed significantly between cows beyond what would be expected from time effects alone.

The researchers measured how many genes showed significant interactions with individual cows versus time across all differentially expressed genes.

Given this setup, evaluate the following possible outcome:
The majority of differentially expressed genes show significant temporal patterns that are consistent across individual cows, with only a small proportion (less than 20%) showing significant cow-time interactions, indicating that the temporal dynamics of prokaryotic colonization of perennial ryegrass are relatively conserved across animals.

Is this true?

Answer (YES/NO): YES